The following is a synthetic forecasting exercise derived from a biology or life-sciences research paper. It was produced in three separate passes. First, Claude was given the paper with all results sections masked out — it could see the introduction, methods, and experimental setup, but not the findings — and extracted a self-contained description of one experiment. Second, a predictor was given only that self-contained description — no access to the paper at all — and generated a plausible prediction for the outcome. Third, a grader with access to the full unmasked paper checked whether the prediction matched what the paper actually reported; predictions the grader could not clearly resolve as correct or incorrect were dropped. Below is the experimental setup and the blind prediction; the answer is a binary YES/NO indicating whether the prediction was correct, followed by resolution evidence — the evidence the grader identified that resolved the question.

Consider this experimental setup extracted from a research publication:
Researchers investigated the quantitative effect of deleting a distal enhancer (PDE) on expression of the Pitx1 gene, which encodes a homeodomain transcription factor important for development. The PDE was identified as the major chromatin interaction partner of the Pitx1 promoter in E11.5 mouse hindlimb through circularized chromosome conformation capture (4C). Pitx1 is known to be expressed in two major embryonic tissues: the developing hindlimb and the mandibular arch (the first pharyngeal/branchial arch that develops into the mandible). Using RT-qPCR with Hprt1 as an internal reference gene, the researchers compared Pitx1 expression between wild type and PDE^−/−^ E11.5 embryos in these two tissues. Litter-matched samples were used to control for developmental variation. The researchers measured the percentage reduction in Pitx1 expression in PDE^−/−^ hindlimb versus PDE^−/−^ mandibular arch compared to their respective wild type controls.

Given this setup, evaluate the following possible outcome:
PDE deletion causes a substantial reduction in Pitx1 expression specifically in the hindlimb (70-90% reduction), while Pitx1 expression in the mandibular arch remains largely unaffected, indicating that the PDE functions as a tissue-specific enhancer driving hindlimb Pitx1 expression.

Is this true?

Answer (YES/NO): NO